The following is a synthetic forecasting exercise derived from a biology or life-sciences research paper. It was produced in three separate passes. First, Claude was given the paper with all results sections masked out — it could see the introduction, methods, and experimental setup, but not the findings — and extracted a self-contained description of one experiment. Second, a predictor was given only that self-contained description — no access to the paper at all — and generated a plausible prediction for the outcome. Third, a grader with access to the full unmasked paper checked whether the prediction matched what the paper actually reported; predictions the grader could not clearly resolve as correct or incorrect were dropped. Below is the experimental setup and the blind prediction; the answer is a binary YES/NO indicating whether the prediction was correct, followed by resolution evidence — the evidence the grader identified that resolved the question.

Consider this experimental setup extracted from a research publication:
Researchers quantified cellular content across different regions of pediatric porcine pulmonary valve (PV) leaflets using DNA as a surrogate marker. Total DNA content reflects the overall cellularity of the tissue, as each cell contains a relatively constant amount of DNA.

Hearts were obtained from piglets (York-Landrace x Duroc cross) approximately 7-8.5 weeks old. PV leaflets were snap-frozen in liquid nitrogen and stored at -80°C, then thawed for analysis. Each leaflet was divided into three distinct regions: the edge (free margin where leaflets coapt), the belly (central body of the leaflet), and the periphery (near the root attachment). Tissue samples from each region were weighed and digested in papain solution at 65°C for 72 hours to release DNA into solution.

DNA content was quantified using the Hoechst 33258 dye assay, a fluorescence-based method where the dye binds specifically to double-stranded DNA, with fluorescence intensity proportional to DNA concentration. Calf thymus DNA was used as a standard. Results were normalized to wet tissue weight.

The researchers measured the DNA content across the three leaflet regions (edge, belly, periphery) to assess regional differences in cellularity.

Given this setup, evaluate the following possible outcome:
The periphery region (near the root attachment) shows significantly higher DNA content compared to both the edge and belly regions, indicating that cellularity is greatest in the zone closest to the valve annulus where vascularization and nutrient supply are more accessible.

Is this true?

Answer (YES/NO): NO